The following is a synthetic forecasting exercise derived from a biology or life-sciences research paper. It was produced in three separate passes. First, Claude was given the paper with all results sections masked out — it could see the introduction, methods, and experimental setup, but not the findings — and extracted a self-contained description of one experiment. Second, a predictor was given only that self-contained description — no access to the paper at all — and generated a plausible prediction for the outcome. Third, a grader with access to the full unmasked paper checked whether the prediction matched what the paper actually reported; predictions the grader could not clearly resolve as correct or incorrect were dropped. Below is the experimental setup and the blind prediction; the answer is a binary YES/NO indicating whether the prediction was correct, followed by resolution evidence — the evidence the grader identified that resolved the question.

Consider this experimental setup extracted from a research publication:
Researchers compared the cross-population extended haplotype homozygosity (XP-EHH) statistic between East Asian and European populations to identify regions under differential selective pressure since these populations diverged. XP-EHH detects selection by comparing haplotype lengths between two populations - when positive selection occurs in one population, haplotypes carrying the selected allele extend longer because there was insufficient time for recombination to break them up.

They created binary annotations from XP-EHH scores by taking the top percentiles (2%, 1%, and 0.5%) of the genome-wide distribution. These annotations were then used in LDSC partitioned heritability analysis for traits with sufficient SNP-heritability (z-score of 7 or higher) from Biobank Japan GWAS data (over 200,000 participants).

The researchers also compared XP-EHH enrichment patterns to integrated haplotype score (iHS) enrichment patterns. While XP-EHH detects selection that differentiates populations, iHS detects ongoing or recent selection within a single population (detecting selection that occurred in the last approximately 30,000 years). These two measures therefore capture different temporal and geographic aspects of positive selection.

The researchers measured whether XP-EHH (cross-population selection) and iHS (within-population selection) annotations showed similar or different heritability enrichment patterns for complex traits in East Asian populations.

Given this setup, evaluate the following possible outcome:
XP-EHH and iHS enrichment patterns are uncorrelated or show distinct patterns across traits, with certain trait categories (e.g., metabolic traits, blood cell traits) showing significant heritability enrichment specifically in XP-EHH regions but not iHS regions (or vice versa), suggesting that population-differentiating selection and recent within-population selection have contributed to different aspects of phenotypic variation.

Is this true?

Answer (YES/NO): NO